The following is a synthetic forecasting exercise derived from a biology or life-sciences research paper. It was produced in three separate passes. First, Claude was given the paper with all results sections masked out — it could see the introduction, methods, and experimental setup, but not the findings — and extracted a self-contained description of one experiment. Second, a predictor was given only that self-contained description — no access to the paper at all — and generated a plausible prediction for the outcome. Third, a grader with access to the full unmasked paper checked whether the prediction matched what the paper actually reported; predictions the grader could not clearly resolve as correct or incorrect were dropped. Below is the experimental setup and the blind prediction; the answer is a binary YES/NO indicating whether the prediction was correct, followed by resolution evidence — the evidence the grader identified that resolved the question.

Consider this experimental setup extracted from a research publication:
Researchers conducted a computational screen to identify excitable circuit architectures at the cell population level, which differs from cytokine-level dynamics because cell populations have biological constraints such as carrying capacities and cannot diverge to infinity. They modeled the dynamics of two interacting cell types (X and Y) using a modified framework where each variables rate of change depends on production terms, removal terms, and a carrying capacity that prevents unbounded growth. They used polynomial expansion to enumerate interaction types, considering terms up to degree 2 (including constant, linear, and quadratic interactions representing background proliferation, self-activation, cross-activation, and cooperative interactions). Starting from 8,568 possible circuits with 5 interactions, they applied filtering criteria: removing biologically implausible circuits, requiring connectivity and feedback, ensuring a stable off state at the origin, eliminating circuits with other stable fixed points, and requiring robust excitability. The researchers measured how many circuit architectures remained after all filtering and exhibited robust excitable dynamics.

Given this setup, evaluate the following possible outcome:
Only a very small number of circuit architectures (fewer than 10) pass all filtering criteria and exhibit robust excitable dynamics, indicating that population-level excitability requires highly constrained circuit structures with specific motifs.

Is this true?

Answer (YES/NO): YES